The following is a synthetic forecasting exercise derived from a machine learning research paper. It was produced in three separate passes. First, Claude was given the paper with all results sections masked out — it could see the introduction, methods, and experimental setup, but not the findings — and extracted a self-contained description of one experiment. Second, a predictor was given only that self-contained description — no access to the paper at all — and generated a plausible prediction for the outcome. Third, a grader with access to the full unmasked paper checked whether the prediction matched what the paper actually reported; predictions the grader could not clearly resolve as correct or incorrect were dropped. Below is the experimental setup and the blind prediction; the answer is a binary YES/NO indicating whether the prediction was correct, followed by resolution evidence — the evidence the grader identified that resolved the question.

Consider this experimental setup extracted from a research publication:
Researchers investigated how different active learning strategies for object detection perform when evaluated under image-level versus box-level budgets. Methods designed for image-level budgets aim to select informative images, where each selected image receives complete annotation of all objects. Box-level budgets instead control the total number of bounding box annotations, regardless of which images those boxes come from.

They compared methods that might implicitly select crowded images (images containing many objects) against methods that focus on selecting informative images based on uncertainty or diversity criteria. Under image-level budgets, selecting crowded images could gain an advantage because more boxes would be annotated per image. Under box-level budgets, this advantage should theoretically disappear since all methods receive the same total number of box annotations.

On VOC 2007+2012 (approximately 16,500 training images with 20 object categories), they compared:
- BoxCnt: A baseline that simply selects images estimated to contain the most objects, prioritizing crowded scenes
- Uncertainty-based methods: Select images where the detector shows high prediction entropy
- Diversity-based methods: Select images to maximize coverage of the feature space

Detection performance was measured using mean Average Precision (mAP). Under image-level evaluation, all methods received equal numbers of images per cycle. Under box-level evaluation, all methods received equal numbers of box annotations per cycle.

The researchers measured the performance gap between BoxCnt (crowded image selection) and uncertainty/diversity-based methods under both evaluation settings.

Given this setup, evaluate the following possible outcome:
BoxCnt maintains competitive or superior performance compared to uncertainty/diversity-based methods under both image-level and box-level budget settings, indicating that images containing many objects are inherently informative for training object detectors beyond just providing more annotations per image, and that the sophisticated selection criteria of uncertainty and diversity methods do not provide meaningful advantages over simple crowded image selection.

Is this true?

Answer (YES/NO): NO